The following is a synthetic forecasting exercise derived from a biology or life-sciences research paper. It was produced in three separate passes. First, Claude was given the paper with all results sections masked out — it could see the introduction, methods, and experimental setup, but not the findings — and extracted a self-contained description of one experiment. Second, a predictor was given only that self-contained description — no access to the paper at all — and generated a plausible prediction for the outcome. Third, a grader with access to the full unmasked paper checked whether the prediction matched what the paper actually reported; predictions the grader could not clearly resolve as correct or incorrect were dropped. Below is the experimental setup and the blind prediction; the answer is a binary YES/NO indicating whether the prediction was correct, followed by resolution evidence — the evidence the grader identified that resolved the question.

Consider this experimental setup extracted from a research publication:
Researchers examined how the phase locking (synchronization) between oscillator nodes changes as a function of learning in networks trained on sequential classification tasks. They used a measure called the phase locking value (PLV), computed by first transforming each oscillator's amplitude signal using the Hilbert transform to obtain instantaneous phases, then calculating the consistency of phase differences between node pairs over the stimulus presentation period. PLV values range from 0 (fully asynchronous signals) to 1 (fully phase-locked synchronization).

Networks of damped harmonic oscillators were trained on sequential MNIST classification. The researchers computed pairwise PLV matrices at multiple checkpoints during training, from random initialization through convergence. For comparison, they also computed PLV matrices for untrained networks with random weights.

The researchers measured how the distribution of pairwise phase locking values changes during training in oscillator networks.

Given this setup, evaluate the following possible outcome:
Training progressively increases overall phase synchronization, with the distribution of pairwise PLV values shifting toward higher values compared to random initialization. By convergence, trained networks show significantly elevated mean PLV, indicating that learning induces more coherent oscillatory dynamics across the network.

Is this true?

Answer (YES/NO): NO